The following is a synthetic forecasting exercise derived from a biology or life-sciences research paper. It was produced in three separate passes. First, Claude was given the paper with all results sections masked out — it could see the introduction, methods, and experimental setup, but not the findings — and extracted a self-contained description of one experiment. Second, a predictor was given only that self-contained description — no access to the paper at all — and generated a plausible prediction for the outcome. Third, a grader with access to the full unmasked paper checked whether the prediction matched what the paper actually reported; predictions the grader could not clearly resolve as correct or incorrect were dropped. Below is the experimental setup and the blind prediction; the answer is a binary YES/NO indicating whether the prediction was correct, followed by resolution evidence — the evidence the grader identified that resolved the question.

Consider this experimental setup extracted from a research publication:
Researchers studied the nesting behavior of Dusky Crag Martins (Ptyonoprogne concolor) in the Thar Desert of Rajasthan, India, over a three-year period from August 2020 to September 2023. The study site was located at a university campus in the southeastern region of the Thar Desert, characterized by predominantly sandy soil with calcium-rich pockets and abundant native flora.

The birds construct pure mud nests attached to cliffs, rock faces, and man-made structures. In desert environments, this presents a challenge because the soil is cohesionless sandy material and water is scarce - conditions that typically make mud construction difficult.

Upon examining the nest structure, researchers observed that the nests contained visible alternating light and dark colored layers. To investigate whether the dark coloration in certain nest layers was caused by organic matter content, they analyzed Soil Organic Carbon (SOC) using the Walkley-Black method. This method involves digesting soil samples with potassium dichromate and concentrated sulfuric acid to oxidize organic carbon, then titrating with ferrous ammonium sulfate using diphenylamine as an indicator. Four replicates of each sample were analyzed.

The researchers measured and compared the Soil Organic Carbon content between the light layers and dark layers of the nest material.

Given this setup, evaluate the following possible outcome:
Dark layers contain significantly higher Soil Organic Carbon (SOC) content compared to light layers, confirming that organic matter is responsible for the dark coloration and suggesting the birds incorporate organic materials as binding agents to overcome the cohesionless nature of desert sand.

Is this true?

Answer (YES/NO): NO